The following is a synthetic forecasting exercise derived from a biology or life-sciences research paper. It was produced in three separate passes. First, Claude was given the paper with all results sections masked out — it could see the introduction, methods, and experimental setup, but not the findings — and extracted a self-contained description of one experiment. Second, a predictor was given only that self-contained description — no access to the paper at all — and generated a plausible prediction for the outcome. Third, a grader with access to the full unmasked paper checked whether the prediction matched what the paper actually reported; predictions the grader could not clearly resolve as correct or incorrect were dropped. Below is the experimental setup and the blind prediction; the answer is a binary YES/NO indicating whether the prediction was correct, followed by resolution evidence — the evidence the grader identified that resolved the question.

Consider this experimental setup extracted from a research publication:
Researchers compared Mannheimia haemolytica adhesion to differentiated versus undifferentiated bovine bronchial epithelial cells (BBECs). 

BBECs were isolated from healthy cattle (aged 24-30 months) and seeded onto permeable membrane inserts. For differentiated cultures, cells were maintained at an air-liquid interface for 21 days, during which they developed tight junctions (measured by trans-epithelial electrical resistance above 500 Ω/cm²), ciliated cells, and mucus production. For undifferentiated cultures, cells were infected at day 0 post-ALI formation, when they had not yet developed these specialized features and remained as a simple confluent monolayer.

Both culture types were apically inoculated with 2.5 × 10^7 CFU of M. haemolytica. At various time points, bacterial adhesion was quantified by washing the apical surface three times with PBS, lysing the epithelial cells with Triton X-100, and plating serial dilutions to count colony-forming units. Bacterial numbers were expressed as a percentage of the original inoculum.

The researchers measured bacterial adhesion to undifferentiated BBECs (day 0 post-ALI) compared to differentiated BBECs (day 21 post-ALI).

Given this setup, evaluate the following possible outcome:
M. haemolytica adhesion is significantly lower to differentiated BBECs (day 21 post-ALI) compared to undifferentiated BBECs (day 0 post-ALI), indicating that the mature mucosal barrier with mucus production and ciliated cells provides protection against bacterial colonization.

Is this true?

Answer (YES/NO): NO